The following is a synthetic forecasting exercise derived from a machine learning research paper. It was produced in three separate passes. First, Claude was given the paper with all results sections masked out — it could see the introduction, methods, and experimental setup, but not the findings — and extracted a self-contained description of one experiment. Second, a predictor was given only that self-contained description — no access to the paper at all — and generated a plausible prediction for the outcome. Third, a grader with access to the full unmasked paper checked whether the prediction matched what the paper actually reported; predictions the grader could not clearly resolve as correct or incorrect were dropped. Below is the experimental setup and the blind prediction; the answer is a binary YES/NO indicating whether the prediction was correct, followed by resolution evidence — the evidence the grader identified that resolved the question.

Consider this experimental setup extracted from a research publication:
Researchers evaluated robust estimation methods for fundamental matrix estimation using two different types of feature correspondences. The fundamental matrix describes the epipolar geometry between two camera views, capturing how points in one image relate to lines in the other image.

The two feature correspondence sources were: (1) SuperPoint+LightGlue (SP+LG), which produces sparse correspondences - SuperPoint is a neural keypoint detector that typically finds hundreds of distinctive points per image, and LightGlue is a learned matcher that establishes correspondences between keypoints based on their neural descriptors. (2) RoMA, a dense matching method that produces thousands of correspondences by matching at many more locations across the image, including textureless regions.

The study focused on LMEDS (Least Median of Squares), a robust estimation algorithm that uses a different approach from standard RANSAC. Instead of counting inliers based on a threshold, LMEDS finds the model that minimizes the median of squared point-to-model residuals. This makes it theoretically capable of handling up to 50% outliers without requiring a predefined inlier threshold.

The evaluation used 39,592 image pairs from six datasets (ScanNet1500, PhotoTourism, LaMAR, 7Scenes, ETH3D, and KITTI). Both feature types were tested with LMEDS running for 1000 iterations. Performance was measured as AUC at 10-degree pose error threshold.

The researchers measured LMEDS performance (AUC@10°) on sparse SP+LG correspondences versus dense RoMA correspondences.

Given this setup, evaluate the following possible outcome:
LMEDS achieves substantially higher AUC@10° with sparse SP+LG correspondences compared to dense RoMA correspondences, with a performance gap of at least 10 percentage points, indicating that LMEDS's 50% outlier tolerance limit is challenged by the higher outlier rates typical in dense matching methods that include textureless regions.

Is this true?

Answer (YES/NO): NO